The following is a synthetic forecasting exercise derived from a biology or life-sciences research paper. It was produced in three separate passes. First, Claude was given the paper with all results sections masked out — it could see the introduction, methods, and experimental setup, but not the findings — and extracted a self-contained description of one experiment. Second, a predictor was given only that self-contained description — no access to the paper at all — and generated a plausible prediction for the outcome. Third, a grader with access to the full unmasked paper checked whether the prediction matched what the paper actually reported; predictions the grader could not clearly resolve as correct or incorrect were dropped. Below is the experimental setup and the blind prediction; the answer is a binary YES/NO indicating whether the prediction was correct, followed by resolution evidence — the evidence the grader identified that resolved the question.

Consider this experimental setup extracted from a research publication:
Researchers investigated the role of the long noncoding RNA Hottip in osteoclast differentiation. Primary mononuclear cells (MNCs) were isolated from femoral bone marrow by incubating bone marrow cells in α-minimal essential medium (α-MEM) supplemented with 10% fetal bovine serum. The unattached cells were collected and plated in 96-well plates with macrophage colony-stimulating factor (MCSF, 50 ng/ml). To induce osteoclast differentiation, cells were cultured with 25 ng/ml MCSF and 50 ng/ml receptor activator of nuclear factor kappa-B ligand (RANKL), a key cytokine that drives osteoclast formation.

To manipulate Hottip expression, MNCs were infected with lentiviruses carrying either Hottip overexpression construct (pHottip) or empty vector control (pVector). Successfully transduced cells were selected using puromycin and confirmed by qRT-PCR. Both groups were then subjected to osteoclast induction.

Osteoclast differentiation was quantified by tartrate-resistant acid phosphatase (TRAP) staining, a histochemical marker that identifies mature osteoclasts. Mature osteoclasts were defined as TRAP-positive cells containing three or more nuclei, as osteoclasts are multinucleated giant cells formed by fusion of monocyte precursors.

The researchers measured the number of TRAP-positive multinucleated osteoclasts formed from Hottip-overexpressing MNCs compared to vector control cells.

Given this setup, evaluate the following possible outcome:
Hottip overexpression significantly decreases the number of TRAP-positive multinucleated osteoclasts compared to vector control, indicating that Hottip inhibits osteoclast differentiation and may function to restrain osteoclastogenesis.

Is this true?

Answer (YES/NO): YES